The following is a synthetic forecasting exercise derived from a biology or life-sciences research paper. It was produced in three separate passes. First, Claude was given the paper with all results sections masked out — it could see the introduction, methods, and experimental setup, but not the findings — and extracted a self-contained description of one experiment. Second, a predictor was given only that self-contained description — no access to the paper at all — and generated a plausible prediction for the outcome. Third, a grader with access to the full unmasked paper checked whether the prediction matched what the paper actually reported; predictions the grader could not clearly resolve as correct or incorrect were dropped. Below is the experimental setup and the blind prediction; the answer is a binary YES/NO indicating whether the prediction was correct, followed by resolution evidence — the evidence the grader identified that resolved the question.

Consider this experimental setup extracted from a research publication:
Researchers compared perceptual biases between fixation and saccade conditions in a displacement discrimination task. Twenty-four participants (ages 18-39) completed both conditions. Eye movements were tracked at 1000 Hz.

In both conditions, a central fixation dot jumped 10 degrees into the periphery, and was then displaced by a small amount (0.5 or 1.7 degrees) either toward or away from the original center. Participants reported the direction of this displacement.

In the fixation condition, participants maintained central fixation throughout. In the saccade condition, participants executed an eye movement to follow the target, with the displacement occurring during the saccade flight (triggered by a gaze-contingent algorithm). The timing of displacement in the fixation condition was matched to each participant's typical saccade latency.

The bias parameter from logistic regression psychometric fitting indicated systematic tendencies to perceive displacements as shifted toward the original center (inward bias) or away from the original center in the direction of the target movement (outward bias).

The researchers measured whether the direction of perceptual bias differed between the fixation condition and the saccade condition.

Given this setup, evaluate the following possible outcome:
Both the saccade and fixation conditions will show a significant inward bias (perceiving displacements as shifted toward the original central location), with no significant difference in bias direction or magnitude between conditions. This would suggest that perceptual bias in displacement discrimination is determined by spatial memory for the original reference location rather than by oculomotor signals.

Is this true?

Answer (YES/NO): NO